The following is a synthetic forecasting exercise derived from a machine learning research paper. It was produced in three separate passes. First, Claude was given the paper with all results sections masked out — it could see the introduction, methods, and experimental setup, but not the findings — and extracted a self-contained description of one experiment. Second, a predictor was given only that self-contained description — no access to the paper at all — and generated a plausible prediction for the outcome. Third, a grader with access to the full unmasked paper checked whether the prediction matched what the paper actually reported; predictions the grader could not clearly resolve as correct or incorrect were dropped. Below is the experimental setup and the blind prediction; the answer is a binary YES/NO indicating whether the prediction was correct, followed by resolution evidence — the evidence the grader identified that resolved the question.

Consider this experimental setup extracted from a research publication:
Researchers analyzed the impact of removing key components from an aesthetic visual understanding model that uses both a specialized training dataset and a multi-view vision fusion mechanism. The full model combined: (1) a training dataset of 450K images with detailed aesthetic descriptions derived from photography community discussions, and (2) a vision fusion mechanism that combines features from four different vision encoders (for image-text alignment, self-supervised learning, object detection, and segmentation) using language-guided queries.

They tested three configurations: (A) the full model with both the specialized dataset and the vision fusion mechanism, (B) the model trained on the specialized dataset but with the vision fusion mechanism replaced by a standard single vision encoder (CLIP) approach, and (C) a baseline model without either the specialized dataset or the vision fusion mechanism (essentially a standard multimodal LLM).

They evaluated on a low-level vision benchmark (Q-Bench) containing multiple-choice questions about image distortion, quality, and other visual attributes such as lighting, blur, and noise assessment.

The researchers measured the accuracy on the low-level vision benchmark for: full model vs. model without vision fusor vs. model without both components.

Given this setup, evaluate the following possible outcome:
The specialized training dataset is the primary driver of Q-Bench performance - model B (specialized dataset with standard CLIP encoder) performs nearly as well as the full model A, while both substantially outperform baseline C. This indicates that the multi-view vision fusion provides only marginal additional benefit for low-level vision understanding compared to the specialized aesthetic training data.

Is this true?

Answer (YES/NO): NO